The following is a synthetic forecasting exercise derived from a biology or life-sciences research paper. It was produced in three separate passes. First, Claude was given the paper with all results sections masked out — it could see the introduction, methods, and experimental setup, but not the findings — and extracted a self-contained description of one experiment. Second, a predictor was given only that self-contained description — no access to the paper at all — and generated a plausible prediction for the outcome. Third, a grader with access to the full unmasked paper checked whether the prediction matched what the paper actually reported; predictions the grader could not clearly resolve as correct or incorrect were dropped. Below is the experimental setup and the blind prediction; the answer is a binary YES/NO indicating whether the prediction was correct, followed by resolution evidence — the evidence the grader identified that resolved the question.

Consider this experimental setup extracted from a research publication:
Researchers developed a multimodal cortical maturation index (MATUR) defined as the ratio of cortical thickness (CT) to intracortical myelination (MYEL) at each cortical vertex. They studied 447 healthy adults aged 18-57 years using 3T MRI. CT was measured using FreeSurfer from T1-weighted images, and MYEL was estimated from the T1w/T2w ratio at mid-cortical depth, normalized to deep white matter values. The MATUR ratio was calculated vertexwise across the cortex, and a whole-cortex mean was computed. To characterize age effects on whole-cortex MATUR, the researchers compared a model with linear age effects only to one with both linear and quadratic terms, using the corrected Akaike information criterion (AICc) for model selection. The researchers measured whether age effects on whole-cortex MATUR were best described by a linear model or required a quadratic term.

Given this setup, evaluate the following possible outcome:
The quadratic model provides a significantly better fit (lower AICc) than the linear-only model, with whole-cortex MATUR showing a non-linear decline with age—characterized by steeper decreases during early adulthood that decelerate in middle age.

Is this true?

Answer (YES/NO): YES